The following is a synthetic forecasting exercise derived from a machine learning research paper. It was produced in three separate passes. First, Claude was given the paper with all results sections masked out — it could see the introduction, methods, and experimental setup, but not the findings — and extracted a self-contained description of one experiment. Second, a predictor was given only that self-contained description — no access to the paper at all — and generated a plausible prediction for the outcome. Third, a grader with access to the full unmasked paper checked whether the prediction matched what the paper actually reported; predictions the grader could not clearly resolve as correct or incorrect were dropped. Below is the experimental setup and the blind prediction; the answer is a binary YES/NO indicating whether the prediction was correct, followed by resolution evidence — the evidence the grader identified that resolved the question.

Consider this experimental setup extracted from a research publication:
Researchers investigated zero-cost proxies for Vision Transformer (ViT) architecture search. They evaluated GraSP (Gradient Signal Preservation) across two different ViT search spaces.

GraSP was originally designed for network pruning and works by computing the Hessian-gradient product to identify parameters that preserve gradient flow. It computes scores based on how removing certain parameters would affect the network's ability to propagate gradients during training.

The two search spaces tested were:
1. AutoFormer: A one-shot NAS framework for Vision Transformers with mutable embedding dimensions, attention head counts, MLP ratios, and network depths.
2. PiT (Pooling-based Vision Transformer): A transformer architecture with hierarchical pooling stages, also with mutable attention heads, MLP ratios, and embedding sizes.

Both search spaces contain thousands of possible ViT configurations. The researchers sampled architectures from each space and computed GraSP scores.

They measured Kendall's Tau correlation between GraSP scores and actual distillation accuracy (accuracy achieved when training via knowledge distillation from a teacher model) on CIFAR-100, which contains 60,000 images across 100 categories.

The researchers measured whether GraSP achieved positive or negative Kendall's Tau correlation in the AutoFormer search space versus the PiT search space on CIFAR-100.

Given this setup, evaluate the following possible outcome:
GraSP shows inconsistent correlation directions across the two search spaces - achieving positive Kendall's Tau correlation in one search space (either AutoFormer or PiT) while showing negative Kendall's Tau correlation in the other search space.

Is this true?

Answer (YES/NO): YES